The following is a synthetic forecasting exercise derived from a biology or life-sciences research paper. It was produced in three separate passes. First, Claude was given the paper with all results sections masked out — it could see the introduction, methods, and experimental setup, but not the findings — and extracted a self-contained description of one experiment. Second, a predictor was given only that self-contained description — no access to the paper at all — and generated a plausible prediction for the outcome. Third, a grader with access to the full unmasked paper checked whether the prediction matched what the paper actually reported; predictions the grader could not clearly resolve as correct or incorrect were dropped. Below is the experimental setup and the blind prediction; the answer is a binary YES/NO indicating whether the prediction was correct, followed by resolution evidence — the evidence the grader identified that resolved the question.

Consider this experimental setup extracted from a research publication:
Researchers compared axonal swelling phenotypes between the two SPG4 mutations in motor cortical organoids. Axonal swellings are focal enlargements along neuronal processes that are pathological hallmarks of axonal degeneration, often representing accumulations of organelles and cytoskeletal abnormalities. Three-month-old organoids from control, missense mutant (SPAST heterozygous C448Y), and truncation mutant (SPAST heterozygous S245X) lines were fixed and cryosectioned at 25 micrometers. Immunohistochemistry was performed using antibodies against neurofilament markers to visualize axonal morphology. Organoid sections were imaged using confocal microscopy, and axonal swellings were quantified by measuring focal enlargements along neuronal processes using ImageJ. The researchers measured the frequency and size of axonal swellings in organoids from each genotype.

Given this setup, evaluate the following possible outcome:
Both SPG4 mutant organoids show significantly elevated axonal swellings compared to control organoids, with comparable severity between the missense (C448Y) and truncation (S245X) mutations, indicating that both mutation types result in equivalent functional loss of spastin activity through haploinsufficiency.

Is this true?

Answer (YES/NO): NO